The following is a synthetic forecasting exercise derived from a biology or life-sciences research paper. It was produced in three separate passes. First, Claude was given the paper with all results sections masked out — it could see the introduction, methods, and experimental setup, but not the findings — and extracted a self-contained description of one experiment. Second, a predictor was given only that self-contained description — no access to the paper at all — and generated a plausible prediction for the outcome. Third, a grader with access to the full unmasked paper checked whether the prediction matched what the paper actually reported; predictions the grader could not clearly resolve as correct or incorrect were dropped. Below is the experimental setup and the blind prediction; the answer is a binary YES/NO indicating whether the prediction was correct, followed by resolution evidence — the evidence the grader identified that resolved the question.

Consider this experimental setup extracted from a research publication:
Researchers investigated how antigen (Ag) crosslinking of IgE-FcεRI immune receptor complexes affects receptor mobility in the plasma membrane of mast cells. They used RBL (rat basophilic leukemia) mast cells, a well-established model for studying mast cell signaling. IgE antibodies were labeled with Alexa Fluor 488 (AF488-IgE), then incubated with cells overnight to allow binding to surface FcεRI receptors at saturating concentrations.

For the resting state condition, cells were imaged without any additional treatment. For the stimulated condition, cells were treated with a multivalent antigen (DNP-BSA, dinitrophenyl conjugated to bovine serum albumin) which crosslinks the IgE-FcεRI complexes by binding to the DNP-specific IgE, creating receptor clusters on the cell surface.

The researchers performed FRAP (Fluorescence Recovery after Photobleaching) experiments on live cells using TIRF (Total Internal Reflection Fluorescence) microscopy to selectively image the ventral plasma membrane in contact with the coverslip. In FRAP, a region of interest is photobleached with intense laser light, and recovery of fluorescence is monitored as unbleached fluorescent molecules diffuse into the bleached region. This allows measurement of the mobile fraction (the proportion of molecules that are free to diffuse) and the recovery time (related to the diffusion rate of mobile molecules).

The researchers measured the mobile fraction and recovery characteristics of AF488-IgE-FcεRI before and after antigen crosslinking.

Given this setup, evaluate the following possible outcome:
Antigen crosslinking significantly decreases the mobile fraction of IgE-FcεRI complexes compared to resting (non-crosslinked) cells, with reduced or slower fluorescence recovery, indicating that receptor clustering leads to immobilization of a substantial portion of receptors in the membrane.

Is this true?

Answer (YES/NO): YES